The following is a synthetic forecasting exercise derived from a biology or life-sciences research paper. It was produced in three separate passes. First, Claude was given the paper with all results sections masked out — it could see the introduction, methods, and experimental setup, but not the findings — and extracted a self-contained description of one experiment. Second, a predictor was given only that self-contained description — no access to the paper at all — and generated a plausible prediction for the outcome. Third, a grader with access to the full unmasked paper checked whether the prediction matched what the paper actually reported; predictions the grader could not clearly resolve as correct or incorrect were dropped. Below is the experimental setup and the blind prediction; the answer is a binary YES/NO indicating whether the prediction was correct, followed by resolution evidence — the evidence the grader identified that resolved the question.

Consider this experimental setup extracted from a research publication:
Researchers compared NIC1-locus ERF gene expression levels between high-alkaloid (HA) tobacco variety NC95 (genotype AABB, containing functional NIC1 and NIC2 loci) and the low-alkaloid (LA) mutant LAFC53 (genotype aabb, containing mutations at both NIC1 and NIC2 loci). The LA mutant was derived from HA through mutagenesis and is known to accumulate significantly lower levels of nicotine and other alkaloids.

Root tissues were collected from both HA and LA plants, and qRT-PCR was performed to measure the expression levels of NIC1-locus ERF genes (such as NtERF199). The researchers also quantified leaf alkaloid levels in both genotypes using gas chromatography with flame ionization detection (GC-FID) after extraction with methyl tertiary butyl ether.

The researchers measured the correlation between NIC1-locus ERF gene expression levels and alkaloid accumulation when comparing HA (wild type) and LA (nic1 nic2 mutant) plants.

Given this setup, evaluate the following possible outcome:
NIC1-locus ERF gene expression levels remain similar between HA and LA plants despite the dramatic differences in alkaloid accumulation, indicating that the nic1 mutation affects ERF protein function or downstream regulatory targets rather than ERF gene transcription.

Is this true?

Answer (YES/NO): NO